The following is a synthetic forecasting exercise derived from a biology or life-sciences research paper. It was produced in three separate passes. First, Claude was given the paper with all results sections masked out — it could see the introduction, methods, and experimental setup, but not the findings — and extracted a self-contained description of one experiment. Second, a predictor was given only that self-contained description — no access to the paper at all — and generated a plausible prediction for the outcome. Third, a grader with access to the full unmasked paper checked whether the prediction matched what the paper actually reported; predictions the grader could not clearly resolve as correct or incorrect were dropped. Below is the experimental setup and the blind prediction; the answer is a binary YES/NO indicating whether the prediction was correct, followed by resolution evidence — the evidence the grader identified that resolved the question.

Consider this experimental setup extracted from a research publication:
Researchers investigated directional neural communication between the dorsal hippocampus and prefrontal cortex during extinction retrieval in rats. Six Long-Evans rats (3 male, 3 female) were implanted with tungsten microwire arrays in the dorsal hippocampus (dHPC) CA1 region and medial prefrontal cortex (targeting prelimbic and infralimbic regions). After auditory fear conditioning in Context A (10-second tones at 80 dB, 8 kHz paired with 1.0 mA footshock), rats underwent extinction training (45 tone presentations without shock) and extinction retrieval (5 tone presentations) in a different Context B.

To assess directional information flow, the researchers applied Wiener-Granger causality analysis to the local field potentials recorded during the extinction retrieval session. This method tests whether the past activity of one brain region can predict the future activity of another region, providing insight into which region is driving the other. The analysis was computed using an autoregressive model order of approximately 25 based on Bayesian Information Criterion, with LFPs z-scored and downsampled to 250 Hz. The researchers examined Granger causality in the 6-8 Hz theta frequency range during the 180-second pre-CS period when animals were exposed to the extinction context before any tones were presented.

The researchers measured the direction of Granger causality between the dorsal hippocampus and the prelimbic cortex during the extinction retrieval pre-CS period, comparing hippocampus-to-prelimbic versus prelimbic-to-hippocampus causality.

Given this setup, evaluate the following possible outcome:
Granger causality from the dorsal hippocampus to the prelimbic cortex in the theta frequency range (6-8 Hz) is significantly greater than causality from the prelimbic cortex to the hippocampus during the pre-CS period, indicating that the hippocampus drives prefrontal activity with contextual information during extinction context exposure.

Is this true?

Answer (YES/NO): YES